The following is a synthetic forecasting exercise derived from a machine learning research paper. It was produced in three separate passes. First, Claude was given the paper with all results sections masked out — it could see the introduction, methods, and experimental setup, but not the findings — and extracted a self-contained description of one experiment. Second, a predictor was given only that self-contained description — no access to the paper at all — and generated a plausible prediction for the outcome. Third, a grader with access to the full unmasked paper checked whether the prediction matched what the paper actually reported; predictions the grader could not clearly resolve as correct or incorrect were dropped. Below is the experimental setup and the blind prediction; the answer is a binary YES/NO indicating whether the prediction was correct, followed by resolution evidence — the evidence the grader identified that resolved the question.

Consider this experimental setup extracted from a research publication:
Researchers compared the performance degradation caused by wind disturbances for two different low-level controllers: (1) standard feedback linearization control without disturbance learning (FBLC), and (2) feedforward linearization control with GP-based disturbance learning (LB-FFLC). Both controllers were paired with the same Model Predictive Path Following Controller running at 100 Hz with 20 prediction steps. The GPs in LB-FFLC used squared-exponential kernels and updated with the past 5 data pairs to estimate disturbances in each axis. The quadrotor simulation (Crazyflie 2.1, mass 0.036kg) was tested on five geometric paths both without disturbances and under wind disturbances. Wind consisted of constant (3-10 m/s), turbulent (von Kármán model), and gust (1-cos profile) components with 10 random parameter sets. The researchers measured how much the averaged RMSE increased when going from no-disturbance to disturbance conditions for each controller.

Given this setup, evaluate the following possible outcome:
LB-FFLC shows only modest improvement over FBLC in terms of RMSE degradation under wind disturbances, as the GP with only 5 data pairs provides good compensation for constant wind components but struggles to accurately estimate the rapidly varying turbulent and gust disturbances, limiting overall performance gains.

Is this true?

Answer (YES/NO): NO